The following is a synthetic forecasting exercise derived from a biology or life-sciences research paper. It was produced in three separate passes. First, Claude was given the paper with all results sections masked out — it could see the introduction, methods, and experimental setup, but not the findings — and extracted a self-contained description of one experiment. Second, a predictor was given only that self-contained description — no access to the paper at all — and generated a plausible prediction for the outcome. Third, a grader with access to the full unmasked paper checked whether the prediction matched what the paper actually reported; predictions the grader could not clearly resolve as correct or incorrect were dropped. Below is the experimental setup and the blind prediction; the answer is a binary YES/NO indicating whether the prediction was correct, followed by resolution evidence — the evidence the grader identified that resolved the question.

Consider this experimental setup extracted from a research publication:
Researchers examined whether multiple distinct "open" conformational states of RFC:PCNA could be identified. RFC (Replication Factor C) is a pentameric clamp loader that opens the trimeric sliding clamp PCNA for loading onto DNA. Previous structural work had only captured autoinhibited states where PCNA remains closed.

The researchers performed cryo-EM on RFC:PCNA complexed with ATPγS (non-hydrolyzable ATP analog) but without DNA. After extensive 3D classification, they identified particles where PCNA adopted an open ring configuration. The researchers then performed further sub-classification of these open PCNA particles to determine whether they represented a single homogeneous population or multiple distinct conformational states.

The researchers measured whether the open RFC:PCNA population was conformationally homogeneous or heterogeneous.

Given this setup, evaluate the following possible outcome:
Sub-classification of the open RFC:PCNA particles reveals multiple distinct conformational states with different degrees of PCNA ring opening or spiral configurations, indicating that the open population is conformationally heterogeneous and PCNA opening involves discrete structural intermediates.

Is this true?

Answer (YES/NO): NO